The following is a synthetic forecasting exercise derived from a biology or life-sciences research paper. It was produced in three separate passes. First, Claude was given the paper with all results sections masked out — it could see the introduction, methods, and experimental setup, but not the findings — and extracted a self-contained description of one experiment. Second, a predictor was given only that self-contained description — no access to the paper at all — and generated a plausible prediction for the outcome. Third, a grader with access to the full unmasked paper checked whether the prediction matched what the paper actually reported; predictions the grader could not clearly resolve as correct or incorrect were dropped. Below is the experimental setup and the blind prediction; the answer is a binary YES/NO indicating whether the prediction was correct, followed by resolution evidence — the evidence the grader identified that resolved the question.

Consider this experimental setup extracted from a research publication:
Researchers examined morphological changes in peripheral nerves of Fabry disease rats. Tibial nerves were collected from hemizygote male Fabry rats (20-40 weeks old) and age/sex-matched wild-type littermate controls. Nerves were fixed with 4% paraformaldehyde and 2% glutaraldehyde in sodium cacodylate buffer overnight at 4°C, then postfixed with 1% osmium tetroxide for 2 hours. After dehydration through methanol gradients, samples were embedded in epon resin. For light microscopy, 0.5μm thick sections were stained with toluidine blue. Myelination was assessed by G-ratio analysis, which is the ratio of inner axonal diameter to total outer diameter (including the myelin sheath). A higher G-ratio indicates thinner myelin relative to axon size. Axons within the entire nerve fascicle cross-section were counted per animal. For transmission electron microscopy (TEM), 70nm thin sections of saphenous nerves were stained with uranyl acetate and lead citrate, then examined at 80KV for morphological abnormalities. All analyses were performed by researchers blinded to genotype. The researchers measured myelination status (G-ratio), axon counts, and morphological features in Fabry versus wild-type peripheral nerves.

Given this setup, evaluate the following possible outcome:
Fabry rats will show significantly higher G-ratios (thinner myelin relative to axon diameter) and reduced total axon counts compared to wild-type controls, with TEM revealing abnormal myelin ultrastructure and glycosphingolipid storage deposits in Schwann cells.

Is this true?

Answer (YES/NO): NO